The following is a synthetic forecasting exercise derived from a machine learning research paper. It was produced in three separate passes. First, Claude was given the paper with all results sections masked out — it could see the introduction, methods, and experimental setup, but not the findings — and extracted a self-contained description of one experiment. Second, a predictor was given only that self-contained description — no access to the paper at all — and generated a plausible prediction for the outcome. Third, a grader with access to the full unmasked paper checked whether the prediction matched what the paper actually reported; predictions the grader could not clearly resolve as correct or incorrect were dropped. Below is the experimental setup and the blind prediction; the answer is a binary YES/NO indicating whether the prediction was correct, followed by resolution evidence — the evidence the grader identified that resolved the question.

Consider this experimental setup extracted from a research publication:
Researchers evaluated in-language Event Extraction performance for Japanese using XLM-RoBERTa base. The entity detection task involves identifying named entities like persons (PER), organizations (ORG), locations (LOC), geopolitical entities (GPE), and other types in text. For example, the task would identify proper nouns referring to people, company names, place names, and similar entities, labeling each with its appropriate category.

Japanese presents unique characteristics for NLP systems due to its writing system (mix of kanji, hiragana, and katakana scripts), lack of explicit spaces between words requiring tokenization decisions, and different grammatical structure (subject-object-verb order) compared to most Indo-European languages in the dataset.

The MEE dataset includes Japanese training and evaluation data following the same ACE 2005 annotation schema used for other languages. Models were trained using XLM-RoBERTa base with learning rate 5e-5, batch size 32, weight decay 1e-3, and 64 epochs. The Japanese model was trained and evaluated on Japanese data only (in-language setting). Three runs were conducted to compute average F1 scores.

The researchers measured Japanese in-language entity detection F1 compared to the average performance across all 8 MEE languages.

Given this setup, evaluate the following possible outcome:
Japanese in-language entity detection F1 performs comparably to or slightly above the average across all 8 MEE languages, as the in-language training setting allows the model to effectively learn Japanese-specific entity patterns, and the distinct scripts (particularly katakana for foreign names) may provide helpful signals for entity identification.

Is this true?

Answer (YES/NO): NO